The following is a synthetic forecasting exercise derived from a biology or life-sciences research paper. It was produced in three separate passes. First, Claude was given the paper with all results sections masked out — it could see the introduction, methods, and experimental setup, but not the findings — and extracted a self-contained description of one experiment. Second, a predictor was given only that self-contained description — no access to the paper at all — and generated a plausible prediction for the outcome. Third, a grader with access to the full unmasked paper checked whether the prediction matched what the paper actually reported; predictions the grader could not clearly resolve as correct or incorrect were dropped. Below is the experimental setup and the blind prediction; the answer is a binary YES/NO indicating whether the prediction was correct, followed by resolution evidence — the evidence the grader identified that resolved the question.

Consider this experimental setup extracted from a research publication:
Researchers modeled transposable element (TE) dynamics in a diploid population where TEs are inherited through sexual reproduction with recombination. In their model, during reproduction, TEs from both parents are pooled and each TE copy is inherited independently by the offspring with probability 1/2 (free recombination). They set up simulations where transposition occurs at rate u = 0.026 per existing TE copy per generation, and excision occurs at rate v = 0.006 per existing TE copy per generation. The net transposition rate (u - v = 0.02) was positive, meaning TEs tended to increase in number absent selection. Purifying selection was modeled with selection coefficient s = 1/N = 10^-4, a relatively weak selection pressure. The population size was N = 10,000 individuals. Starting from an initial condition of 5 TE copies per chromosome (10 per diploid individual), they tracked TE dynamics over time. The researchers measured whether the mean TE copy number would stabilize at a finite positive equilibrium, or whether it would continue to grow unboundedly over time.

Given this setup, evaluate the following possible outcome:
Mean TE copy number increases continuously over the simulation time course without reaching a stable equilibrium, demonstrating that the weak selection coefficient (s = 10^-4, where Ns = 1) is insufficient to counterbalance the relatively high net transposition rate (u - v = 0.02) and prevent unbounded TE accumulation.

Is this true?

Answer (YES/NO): NO